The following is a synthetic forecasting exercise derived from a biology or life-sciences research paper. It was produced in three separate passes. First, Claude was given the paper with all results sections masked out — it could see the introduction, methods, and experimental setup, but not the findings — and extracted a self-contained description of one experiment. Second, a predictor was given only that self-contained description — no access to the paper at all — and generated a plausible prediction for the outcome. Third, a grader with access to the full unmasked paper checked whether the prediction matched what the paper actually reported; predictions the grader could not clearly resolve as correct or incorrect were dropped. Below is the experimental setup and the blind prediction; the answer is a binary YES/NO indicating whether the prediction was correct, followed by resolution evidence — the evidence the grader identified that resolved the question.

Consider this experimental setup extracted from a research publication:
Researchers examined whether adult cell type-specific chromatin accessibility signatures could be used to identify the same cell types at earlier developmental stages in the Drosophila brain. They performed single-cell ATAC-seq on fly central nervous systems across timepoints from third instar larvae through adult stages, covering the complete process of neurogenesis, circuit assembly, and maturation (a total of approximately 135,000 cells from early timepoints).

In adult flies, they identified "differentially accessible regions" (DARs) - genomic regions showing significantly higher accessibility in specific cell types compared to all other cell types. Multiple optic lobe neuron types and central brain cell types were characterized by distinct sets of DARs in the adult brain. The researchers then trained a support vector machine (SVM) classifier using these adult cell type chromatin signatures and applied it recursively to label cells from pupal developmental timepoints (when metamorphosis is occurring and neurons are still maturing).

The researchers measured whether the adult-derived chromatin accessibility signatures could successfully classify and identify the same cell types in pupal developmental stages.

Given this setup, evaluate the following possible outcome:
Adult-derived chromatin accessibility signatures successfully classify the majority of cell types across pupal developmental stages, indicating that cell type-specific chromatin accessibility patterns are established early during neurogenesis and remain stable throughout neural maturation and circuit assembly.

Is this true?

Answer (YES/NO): YES